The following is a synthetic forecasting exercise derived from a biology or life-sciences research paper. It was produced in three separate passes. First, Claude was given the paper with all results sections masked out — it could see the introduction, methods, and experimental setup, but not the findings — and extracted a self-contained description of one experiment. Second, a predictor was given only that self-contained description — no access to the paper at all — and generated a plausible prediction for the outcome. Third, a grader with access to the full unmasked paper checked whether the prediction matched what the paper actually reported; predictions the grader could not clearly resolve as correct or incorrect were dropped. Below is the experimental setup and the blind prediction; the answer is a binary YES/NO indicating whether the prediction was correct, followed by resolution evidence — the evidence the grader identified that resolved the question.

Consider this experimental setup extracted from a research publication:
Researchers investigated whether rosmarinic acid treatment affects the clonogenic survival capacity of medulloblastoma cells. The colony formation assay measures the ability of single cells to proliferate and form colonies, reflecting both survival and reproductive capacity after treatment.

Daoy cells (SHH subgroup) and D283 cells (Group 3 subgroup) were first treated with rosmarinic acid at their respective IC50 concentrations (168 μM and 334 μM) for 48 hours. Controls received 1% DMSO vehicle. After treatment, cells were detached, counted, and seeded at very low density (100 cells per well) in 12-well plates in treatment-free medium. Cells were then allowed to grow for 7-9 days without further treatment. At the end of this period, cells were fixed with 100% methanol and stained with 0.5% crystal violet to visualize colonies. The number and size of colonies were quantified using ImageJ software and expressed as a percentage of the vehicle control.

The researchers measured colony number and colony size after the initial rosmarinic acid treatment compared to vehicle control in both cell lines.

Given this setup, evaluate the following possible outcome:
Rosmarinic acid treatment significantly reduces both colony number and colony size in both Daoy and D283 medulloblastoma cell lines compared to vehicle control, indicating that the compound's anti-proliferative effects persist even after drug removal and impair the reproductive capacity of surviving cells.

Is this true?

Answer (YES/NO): NO